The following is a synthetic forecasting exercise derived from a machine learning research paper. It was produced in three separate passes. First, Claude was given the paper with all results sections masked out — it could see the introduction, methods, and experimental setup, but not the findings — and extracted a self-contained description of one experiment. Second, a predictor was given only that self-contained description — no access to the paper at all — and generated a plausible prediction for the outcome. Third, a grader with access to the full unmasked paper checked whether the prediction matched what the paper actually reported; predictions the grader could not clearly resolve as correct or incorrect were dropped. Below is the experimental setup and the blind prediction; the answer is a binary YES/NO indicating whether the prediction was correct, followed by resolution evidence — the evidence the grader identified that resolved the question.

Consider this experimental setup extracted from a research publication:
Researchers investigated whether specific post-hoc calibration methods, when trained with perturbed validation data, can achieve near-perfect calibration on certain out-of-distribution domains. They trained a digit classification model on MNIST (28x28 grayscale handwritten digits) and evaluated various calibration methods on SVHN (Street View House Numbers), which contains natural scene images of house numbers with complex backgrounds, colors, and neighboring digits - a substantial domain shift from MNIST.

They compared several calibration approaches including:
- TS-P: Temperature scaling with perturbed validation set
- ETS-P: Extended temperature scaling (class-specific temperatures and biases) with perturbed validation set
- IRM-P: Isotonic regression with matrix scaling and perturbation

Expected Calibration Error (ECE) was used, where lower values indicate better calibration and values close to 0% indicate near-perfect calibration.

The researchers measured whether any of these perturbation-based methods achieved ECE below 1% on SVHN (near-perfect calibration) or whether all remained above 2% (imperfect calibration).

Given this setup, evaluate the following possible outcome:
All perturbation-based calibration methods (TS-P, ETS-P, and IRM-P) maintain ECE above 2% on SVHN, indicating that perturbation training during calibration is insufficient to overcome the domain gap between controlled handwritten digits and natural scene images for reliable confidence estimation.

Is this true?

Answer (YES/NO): NO